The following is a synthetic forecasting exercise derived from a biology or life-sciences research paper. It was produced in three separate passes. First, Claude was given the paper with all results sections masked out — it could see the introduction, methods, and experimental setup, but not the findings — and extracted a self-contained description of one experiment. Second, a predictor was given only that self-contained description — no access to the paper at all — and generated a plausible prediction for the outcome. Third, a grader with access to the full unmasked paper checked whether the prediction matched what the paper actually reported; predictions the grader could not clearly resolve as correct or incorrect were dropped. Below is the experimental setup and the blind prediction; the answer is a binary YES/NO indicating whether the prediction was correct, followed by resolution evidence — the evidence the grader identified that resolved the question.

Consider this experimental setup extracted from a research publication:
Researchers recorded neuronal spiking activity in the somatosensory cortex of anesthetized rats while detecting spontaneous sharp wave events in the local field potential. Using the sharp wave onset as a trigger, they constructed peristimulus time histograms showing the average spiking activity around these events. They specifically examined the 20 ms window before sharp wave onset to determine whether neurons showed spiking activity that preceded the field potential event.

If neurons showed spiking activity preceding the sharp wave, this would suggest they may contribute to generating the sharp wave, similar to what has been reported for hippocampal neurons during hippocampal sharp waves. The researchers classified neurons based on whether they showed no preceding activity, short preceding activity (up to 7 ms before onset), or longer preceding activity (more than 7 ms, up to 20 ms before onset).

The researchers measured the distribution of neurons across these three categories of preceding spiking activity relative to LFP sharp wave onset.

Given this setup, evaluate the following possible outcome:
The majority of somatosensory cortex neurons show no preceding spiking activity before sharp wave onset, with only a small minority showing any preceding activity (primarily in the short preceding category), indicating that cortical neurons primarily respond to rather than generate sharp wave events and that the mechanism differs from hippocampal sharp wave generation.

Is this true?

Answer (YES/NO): NO